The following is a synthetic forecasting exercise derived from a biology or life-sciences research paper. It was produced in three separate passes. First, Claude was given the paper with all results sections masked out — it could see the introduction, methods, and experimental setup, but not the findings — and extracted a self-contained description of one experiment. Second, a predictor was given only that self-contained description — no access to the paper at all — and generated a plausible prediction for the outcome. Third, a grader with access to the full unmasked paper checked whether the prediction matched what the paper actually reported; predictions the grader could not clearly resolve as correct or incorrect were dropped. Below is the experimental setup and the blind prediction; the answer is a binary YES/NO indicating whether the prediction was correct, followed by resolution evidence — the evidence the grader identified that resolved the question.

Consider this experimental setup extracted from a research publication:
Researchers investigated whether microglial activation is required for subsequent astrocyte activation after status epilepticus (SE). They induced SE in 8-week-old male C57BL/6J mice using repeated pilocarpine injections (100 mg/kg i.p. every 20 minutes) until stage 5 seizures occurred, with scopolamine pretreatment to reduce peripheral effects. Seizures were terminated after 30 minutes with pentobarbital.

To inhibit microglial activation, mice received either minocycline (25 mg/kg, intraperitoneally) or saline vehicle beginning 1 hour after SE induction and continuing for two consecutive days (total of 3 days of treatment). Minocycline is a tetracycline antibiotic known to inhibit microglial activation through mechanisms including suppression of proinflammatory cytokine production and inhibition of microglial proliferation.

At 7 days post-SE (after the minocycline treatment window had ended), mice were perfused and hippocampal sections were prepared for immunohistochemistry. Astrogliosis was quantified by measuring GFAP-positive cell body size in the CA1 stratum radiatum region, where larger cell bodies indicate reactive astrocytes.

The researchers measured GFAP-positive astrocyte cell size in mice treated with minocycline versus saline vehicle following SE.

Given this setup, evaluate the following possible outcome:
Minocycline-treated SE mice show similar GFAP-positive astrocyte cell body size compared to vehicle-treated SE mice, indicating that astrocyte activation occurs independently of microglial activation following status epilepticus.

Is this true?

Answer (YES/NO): NO